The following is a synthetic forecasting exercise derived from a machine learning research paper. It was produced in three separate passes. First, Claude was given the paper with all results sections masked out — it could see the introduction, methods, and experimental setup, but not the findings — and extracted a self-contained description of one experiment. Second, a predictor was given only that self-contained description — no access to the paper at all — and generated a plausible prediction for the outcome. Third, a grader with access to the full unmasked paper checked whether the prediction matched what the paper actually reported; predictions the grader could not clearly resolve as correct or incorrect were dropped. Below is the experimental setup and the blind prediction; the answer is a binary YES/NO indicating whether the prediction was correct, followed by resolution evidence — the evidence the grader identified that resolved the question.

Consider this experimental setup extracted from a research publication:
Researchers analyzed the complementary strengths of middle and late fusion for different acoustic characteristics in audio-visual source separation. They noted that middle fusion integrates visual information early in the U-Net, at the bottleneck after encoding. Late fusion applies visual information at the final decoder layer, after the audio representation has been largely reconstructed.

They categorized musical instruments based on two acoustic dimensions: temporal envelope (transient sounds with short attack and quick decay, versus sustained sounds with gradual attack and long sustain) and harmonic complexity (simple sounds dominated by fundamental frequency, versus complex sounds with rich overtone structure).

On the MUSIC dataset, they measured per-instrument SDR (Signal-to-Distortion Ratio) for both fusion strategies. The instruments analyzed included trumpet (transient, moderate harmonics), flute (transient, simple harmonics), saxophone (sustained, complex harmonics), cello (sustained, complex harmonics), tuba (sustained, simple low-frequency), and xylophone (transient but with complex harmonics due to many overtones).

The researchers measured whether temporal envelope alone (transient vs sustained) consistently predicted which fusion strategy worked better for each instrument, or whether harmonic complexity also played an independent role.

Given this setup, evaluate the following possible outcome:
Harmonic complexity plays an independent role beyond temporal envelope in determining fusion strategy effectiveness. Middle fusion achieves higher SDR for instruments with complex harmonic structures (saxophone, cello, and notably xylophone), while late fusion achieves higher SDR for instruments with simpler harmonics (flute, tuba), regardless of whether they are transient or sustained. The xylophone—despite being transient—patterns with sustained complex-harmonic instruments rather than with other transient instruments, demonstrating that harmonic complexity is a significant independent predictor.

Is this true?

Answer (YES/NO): NO